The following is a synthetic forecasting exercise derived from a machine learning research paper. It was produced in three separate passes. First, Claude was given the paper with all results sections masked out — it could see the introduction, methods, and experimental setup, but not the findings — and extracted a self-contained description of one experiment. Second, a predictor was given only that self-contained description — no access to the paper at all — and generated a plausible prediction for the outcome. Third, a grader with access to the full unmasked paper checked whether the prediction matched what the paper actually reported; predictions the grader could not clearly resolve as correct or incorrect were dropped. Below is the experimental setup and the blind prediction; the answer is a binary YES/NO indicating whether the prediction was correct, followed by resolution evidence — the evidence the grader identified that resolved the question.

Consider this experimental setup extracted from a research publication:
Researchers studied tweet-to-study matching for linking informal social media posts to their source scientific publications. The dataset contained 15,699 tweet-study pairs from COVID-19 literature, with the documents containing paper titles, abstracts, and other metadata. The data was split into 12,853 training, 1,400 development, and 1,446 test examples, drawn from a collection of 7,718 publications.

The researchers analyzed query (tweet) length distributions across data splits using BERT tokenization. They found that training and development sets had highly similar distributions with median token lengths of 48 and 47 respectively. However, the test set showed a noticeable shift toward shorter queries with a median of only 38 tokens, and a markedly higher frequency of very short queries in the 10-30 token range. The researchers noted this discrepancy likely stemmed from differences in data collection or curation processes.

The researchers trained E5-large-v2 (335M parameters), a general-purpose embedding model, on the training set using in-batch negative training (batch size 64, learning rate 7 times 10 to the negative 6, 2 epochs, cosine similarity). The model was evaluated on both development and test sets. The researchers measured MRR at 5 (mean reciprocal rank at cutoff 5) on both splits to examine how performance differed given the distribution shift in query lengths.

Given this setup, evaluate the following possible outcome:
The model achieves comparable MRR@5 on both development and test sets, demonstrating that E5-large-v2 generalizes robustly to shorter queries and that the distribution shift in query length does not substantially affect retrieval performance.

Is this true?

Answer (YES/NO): NO